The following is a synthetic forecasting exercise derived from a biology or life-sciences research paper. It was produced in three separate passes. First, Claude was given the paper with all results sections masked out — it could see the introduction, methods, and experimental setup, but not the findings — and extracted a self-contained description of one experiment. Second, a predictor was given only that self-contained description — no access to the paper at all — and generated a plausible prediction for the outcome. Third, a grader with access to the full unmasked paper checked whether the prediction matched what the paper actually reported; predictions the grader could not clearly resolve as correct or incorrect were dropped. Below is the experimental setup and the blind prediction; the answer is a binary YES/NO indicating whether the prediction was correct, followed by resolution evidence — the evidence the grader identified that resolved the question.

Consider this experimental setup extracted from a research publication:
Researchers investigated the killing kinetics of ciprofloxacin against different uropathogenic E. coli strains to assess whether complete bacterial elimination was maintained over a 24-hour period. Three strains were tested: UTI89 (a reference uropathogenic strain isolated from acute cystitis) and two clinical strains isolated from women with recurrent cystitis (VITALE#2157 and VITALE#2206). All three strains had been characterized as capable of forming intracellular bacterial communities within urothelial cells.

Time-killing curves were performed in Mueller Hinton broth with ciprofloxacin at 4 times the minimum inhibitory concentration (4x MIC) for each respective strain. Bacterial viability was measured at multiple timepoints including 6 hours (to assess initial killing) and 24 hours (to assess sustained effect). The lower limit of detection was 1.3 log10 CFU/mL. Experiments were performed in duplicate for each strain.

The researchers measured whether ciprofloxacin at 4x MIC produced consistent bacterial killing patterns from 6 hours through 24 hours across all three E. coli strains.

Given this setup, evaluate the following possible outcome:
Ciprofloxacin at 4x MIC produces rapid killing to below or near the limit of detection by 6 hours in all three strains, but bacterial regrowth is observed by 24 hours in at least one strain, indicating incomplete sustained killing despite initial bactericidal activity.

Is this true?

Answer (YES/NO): YES